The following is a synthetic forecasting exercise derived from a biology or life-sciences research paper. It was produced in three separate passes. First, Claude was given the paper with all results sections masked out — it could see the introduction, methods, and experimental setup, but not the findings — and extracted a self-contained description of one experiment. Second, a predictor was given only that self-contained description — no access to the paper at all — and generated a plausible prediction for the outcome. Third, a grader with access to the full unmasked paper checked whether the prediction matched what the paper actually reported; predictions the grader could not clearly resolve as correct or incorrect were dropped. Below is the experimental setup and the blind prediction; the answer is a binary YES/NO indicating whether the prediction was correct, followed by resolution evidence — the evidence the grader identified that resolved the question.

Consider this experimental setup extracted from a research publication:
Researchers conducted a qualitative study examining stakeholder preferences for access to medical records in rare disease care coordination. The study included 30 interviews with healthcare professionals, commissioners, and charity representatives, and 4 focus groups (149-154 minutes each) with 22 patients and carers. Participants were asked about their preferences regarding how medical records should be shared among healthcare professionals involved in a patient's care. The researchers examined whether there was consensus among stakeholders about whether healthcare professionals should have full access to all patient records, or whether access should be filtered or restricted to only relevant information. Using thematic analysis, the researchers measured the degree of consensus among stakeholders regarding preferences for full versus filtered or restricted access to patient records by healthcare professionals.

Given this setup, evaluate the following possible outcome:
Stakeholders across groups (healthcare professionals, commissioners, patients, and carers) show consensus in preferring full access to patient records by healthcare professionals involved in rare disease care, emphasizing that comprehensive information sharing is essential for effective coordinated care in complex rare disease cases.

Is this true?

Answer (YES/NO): NO